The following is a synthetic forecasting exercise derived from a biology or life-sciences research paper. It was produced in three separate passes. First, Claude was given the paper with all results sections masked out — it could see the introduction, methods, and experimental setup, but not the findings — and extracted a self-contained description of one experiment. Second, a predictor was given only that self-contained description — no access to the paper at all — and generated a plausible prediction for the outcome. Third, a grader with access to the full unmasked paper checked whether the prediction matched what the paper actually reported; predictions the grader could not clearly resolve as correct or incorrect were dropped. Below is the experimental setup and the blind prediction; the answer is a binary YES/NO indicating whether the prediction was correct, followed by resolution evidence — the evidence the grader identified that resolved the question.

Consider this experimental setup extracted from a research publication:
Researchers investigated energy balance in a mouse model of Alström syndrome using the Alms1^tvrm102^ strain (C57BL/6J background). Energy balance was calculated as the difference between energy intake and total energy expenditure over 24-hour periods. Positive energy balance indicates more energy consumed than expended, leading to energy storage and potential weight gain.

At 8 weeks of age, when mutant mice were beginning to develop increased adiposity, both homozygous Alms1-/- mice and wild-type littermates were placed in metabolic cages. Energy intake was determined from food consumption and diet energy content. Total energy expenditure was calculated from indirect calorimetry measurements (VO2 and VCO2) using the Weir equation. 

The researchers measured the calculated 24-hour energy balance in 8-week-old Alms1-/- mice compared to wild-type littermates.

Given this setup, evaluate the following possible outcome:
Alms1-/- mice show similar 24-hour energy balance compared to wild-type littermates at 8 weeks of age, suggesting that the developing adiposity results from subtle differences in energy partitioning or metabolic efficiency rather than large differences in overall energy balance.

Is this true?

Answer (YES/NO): NO